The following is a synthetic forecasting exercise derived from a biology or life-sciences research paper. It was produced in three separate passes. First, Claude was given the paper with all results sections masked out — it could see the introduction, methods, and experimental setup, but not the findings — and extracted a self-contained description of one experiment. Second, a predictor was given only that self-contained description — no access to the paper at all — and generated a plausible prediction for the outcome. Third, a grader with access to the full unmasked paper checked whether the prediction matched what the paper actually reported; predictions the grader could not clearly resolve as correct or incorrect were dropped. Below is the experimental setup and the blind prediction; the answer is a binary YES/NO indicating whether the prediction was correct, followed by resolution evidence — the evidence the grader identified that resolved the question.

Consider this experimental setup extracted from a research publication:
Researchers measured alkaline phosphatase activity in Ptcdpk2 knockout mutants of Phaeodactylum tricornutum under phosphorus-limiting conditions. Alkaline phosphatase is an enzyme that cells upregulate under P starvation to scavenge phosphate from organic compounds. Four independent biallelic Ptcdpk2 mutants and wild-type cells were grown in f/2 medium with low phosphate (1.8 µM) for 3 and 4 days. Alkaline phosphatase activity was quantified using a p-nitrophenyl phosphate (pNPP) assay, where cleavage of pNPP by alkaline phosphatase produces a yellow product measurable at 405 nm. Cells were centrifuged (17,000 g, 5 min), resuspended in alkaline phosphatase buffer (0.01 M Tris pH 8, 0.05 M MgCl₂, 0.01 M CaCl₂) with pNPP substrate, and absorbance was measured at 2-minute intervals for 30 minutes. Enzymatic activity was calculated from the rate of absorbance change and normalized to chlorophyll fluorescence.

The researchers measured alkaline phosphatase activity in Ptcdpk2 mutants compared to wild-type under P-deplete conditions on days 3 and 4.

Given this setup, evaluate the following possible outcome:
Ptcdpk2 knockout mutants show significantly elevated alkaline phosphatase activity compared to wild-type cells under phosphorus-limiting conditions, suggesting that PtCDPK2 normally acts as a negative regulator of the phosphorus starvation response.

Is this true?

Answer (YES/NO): NO